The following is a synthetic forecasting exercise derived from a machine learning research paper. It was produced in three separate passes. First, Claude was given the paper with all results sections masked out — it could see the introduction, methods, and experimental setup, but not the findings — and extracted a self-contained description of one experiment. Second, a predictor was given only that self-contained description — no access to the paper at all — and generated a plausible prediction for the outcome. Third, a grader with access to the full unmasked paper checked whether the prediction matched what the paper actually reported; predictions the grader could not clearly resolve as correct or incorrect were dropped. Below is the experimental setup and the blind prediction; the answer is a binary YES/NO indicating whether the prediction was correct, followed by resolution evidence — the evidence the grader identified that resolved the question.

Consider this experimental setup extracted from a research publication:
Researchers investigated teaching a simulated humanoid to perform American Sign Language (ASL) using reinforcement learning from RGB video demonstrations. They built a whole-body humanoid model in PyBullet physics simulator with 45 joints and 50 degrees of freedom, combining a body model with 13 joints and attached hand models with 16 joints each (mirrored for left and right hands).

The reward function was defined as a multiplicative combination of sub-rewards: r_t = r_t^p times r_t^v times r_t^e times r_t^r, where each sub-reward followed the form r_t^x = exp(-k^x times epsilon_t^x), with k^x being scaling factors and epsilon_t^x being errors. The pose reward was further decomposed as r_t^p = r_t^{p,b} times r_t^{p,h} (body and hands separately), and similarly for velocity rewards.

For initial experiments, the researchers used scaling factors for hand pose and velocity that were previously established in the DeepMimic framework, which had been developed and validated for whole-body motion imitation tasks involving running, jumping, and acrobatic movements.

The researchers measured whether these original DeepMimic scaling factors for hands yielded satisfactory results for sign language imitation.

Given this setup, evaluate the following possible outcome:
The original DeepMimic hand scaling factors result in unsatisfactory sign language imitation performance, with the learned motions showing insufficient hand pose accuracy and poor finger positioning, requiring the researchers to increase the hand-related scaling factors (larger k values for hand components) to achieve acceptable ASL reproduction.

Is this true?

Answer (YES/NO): NO